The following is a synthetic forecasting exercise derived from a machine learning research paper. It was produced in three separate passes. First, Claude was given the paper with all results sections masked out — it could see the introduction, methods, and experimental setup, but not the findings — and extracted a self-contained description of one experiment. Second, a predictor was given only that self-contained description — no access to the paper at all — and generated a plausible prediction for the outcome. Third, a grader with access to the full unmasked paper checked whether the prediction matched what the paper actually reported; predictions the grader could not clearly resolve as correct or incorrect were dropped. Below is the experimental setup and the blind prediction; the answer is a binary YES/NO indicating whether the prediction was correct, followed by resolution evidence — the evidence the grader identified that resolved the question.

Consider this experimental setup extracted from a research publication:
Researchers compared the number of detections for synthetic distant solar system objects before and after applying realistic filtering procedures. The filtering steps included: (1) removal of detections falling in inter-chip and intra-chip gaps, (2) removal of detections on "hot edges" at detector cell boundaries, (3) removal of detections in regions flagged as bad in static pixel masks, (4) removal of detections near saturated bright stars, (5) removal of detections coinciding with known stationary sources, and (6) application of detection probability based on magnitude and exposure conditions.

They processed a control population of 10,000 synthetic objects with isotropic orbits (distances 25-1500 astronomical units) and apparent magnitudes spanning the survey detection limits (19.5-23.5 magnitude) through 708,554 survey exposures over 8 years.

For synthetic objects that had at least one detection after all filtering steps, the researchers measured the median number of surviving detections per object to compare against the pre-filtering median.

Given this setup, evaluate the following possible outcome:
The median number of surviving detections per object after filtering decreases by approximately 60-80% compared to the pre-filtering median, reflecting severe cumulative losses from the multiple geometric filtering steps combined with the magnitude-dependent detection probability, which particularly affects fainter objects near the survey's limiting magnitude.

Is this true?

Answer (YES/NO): YES